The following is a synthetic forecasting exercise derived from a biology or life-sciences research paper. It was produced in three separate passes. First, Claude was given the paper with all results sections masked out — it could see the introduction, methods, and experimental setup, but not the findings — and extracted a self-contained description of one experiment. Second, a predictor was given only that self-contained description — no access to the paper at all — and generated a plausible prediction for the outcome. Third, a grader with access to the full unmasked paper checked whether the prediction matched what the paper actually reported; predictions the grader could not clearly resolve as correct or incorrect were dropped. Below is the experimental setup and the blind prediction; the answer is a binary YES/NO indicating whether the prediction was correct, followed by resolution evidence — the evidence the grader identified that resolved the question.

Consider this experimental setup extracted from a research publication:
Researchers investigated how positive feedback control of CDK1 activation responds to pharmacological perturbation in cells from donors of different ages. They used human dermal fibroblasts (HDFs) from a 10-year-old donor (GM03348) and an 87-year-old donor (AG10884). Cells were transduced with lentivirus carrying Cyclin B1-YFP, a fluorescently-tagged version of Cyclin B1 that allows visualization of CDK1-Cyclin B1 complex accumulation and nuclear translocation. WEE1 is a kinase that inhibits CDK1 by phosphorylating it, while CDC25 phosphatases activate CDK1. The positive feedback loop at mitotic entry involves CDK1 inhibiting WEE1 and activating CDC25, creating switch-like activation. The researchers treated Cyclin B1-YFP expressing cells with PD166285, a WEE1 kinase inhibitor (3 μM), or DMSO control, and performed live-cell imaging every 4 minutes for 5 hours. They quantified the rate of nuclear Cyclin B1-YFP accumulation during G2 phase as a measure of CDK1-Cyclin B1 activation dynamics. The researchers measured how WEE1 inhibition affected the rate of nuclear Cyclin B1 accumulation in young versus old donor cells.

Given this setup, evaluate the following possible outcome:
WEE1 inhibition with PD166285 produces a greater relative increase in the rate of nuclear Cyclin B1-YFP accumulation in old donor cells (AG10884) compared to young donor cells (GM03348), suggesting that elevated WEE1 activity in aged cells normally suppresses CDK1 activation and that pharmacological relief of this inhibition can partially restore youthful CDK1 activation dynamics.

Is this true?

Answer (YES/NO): NO